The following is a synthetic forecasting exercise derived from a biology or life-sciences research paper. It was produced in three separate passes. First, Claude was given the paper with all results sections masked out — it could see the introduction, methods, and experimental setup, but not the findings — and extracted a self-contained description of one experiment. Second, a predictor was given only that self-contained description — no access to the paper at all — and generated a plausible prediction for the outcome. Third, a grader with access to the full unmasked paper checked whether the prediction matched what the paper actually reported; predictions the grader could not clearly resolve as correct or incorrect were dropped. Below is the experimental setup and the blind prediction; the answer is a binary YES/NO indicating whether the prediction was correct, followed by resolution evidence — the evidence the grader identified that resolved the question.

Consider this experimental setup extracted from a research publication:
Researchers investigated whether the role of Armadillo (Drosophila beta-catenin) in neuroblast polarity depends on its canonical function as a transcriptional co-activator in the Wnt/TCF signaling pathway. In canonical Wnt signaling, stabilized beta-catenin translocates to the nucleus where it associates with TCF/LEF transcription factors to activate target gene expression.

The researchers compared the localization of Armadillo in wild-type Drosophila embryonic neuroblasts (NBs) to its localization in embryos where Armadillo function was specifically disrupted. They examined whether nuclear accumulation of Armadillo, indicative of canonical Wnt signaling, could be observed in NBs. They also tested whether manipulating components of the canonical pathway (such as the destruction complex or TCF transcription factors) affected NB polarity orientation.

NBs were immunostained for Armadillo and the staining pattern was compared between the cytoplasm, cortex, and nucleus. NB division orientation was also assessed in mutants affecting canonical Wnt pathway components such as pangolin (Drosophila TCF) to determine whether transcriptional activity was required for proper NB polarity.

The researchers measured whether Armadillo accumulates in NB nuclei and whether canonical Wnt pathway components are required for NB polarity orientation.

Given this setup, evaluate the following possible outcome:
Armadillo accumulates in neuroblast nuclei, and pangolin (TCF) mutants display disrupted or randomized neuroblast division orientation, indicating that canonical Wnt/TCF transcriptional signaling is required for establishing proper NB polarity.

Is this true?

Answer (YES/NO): NO